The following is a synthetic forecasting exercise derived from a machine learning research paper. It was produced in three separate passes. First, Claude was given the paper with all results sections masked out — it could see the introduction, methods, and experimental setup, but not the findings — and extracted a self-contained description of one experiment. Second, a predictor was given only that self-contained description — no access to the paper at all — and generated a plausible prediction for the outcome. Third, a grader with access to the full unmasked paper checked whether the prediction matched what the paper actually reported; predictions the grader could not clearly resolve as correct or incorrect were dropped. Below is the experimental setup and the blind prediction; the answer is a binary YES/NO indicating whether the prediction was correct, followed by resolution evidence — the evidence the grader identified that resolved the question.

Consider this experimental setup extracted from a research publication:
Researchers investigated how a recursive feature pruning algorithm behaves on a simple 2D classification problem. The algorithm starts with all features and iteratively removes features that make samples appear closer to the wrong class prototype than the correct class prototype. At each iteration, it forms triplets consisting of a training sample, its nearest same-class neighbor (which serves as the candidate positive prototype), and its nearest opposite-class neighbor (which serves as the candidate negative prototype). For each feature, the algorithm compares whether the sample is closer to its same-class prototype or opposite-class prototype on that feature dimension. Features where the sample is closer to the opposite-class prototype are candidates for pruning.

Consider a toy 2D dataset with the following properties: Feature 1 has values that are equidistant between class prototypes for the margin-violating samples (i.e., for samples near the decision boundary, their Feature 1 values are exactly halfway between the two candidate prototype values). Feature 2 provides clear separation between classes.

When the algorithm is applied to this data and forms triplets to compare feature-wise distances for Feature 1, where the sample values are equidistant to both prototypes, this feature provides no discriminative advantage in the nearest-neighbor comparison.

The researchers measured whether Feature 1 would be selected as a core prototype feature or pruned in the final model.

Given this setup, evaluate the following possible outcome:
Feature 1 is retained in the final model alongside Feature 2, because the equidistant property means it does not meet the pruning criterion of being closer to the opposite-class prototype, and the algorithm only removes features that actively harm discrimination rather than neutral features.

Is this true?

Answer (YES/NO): NO